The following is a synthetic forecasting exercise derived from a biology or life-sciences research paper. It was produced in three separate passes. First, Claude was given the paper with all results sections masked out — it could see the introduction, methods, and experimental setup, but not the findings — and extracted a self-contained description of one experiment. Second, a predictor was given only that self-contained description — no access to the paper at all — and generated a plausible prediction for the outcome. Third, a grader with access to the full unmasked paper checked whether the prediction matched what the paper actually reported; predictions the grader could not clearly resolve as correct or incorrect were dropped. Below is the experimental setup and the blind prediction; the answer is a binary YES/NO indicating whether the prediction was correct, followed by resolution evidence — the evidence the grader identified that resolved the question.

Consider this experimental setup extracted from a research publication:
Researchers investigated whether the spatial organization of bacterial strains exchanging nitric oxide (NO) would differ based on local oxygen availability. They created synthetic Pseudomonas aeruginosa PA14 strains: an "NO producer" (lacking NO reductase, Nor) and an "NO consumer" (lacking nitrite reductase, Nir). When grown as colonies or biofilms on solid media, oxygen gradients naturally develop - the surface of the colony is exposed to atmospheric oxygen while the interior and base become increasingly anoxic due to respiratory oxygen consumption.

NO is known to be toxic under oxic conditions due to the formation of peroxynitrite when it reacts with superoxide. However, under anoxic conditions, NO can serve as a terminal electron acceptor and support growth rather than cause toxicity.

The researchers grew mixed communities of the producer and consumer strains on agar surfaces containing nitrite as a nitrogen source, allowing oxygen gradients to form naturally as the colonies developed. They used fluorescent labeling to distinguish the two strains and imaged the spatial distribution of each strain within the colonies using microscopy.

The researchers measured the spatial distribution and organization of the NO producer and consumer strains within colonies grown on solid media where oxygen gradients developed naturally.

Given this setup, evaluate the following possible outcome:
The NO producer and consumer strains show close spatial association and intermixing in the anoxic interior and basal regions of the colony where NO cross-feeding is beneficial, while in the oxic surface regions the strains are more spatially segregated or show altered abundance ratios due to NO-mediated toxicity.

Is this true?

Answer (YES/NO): NO